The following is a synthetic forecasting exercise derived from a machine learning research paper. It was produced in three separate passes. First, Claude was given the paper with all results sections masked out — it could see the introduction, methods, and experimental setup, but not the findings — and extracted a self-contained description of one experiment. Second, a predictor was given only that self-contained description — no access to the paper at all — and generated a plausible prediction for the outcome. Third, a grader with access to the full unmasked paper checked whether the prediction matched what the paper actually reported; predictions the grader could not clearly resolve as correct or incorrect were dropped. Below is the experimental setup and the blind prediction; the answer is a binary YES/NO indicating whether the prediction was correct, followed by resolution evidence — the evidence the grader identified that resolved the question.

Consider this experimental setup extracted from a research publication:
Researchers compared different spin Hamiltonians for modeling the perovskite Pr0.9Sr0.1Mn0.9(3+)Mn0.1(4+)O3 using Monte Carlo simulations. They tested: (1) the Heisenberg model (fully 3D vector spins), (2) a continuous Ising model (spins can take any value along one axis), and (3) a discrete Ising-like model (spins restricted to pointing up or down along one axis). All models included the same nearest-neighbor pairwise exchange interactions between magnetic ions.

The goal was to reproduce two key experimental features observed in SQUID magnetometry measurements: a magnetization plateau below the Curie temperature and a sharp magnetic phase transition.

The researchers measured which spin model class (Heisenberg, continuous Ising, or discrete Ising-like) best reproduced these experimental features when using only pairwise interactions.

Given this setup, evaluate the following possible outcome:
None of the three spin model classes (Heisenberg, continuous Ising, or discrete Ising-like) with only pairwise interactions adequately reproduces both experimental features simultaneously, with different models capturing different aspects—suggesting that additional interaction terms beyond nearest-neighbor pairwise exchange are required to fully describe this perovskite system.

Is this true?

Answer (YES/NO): YES